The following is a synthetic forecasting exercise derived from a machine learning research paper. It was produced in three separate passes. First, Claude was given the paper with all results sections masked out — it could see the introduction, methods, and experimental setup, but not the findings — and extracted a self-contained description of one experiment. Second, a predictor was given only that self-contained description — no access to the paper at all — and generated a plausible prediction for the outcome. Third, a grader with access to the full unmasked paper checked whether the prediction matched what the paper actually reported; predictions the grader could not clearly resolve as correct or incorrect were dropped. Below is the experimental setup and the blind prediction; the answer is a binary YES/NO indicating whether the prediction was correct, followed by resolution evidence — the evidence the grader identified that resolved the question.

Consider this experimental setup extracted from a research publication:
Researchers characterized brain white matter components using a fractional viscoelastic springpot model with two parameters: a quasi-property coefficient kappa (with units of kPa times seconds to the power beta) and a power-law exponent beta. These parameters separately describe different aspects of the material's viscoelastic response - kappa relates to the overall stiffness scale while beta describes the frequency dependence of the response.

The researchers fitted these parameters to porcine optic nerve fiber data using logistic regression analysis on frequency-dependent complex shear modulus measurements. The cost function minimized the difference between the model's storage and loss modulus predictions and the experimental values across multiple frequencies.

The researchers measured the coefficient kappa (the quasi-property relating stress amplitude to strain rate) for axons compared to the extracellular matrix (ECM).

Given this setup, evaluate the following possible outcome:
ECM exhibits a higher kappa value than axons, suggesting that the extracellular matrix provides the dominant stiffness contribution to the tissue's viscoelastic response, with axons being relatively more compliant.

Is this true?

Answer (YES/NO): NO